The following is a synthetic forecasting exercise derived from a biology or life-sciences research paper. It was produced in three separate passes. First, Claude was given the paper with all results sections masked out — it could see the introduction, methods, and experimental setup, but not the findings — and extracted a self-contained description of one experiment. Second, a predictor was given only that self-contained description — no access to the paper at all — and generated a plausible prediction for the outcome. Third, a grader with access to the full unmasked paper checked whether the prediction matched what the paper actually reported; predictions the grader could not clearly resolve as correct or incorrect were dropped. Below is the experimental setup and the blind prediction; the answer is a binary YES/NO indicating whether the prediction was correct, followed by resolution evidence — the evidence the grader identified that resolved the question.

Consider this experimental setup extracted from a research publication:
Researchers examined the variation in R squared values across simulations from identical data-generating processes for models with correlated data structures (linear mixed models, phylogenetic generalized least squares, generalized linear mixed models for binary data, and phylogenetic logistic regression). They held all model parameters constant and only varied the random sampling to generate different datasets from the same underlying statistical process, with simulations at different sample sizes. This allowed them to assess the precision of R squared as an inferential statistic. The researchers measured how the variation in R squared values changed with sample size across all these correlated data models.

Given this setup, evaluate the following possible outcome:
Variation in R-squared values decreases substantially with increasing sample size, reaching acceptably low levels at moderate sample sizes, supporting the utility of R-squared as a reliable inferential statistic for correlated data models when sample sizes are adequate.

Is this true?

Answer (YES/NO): NO